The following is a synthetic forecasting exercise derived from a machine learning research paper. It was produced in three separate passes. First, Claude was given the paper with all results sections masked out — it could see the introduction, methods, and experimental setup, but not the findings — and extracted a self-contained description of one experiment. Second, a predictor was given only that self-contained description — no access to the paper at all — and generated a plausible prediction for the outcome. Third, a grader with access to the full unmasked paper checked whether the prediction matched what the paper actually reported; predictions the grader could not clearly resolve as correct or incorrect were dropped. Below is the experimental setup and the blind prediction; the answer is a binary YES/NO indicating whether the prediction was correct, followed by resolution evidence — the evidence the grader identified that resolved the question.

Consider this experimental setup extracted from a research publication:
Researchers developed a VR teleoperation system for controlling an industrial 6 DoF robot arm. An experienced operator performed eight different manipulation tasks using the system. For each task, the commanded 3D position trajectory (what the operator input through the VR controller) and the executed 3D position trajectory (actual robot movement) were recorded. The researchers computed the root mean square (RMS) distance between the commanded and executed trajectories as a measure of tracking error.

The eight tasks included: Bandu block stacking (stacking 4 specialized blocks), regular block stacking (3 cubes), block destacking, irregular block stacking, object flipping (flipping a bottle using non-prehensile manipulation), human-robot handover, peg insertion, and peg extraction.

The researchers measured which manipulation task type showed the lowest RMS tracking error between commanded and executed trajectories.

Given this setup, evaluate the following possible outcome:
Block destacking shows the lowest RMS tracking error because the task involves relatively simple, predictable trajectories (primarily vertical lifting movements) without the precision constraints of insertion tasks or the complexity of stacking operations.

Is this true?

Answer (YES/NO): NO